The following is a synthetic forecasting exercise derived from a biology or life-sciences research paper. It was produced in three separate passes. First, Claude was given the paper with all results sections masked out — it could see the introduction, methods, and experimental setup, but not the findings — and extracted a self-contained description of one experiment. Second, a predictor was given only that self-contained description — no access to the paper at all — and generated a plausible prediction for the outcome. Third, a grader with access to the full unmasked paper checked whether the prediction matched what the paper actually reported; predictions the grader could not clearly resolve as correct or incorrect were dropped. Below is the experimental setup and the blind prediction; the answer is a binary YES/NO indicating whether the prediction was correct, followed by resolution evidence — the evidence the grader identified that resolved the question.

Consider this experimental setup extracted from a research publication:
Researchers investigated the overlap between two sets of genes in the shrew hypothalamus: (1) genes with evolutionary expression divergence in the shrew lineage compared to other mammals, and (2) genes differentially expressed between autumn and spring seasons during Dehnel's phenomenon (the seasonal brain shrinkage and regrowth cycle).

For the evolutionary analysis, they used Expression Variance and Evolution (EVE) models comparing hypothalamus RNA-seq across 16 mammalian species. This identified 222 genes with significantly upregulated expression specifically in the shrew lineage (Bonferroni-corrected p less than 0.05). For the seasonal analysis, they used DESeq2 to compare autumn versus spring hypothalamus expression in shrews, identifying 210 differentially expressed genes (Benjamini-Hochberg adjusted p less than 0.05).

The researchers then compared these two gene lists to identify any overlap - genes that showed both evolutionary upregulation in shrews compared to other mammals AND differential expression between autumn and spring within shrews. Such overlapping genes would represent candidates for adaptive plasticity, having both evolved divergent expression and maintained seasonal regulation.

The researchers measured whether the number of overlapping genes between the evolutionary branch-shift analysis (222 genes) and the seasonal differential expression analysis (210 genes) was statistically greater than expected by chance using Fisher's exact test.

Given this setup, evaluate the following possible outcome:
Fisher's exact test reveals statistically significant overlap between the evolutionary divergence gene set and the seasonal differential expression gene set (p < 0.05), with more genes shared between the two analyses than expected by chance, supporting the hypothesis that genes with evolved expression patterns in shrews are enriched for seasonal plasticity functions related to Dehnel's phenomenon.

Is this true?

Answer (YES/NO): NO